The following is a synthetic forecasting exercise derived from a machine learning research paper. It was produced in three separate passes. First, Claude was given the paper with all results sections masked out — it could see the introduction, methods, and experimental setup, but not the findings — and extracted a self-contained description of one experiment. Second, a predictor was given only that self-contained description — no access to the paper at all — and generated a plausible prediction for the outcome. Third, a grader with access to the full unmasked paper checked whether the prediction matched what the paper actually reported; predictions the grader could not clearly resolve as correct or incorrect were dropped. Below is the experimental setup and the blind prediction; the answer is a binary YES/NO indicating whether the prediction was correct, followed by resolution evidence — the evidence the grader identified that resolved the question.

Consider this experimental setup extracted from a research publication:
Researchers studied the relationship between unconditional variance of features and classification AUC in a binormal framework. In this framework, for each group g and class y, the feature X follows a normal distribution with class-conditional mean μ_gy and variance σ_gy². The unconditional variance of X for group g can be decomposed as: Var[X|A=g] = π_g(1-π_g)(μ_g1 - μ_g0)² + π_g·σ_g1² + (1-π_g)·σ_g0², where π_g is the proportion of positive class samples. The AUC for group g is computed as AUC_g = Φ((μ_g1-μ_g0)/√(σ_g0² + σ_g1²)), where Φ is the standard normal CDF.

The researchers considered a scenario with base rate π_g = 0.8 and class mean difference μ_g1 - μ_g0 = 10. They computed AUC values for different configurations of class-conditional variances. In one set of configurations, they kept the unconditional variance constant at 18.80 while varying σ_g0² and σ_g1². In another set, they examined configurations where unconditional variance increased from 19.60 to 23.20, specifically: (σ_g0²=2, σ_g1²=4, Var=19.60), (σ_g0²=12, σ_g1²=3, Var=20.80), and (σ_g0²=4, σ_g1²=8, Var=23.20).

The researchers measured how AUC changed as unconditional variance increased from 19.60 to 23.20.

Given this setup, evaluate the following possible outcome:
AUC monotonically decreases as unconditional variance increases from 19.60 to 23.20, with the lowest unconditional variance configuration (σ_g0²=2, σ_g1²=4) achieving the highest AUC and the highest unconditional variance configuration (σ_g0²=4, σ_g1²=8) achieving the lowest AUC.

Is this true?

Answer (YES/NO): NO